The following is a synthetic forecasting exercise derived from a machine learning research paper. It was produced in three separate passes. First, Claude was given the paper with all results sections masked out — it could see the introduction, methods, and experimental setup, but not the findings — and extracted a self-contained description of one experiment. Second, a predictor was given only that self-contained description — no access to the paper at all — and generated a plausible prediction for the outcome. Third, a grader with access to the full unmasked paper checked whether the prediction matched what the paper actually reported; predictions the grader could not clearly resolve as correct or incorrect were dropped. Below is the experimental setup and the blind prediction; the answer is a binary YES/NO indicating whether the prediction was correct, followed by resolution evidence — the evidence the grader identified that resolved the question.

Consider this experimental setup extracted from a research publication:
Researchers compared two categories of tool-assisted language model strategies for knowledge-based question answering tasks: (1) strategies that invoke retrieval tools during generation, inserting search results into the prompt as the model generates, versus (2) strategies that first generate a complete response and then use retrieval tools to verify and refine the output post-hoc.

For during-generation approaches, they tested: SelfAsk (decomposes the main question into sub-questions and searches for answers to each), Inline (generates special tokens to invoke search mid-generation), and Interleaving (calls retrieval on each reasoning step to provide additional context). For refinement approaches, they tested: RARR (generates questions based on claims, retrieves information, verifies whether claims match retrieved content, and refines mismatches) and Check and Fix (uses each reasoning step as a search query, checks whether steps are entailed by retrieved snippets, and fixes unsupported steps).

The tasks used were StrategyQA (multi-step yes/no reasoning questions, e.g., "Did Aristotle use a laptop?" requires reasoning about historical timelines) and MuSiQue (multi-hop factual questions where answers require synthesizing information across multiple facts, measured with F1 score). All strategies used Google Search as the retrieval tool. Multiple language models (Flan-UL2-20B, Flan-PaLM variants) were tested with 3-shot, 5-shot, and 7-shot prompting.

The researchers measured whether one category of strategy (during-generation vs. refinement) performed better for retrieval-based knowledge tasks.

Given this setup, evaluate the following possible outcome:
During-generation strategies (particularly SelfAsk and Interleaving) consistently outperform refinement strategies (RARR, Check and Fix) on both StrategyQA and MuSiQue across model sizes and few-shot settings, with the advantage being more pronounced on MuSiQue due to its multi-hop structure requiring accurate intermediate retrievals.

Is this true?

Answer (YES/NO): NO